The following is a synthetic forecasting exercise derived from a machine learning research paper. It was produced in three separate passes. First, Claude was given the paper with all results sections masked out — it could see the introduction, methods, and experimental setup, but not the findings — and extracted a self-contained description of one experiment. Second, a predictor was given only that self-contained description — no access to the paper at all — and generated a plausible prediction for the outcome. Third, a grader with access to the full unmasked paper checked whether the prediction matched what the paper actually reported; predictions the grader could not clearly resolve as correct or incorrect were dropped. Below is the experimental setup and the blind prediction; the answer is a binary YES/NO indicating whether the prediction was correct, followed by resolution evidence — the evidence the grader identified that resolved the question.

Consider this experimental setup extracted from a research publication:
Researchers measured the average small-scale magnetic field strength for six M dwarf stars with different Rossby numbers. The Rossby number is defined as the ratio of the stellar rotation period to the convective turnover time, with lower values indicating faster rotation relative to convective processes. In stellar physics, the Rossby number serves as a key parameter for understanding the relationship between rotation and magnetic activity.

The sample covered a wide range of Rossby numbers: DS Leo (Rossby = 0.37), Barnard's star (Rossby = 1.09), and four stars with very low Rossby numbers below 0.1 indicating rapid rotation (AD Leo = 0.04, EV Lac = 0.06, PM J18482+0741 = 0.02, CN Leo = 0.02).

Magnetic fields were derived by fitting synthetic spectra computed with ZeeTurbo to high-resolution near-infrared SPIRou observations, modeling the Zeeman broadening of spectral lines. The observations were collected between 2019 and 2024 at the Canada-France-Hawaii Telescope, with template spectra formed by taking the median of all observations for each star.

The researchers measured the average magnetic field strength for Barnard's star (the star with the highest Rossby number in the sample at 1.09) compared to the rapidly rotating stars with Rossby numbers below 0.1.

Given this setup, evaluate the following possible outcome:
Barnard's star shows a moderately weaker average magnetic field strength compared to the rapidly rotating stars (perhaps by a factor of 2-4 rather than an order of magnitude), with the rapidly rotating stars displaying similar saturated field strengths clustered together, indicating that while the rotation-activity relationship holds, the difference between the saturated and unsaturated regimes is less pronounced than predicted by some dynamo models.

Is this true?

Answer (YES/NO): NO